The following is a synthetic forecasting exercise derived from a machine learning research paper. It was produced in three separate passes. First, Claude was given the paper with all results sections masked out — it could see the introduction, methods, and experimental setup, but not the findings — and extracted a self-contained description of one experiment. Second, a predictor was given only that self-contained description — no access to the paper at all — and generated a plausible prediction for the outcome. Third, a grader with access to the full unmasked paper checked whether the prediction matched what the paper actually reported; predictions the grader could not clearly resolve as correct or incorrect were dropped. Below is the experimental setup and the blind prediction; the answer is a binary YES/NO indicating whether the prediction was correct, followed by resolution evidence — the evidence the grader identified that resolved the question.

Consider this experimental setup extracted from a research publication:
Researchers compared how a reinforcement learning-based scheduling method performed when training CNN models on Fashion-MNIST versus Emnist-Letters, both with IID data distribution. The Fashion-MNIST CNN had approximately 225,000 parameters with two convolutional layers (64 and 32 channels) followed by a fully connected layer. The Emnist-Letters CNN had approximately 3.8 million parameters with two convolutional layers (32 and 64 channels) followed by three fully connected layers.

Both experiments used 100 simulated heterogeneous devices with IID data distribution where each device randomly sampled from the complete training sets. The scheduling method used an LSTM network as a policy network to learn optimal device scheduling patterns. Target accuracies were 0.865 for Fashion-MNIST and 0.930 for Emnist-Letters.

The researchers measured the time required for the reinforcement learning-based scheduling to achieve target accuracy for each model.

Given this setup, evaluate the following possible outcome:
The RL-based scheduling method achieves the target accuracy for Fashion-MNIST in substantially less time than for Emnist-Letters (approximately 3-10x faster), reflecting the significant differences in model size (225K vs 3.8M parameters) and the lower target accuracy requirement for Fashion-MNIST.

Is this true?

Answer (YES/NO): NO